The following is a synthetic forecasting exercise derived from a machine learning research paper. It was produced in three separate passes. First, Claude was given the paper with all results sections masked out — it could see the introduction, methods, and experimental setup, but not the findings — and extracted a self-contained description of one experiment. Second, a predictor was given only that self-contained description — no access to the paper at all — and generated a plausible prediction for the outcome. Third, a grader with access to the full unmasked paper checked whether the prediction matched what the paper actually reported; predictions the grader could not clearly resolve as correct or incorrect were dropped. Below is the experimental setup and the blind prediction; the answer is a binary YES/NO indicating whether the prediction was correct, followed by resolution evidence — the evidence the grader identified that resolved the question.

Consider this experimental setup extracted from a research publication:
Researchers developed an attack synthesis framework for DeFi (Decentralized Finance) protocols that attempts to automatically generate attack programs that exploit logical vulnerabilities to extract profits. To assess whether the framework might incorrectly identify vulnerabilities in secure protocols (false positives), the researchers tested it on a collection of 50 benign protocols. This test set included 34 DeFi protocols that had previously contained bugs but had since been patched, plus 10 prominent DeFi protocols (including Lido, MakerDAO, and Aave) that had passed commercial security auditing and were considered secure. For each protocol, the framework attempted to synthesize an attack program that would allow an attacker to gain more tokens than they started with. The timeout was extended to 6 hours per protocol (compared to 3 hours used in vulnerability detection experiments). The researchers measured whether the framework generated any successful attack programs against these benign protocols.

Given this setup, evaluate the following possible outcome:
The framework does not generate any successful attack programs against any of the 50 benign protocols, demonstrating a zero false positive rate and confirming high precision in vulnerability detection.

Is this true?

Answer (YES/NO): YES